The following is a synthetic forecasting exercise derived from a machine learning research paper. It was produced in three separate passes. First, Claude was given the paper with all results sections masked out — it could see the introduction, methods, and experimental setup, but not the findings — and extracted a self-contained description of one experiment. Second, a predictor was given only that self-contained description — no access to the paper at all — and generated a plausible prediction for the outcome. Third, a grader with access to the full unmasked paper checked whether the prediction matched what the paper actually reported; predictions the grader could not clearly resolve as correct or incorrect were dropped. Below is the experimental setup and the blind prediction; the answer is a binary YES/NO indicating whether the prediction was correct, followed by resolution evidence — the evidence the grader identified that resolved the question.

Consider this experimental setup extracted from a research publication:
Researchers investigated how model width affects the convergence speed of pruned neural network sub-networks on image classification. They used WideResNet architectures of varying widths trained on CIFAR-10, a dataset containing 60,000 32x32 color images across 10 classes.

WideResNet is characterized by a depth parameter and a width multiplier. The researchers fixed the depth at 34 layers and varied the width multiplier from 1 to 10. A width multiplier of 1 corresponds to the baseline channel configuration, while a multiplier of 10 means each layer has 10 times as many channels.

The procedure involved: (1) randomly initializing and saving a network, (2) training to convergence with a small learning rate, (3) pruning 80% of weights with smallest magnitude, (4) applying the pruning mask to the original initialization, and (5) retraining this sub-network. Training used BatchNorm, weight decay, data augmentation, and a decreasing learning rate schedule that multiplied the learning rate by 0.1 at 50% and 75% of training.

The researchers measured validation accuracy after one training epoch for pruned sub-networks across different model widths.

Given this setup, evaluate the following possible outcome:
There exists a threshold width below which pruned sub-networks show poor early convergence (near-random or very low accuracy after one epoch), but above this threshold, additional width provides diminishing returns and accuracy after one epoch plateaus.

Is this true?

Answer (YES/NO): NO